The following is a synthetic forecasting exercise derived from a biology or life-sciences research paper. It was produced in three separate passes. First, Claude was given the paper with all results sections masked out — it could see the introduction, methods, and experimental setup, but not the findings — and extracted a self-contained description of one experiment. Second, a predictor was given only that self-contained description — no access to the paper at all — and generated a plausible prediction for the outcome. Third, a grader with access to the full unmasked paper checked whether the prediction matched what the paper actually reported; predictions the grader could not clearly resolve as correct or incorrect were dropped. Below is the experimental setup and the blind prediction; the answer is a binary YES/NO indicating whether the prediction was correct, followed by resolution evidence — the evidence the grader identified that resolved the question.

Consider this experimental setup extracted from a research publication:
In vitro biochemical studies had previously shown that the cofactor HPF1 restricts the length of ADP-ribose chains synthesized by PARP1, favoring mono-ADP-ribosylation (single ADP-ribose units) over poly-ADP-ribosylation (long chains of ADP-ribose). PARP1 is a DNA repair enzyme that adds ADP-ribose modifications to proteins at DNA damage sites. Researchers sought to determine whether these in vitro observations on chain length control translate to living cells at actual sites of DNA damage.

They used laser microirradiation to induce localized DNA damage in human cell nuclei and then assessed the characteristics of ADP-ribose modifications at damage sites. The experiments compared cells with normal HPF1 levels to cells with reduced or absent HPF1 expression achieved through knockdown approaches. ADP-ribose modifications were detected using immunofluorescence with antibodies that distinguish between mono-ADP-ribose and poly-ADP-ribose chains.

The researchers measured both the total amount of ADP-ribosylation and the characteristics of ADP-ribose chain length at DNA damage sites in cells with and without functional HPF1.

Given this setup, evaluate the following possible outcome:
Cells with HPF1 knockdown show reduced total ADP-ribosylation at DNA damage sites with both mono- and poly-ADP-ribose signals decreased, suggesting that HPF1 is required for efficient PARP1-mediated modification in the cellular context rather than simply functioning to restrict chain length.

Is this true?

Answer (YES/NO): NO